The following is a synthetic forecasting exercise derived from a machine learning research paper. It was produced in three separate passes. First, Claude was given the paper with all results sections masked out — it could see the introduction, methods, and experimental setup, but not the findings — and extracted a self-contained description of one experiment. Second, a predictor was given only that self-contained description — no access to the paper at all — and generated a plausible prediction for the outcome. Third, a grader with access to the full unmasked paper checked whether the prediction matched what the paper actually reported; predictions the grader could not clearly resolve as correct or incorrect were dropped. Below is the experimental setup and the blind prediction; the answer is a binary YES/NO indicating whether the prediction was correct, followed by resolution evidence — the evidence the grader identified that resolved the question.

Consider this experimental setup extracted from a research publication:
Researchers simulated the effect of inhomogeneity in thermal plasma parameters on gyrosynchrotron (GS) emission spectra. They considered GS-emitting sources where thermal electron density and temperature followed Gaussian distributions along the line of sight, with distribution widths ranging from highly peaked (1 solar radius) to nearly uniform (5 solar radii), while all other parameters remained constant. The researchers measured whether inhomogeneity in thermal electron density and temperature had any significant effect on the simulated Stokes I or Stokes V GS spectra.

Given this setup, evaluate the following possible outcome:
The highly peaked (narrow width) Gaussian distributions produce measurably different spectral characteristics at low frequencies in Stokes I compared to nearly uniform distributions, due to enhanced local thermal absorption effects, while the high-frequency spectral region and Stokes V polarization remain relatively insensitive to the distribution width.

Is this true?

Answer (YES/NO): NO